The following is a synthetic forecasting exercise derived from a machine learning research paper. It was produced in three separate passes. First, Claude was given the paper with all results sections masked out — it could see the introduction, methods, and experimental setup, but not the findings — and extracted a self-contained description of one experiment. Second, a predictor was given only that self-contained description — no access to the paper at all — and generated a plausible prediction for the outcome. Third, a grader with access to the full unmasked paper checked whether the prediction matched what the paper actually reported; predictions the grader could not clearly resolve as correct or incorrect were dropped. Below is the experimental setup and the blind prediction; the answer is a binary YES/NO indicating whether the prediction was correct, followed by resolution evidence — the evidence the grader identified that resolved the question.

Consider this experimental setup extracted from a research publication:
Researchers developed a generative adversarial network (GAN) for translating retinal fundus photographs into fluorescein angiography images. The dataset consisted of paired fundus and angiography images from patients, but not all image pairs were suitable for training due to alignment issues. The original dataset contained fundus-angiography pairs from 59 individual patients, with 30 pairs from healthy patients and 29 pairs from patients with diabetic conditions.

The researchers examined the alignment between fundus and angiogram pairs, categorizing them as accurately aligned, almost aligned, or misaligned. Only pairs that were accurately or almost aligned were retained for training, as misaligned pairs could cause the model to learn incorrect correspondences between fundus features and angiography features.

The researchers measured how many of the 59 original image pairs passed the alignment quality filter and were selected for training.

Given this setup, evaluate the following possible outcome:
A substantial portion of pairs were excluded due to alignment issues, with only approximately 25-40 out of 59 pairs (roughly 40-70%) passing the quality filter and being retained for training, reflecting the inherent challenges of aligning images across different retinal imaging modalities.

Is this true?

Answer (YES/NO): NO